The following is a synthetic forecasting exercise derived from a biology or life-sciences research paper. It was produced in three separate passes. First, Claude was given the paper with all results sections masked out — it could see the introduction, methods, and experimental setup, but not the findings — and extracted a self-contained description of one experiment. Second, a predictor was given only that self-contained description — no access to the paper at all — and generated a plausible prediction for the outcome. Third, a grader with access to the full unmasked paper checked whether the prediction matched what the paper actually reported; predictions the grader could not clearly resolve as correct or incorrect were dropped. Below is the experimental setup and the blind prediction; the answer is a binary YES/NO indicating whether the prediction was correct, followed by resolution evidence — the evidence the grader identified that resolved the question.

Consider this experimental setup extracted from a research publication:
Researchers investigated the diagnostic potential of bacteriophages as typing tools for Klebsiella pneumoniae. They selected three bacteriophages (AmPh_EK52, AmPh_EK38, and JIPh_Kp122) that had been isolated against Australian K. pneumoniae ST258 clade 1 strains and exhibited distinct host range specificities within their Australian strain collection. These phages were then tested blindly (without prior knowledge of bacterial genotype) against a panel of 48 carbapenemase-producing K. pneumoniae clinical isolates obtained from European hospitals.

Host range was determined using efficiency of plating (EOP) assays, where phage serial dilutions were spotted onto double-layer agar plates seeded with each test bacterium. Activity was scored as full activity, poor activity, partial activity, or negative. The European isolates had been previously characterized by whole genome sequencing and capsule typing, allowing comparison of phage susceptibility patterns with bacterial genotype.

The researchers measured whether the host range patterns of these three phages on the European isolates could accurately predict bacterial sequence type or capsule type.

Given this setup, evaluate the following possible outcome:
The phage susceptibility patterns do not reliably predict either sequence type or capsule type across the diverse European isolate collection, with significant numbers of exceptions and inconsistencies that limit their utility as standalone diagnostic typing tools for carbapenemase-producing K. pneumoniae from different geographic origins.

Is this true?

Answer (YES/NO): NO